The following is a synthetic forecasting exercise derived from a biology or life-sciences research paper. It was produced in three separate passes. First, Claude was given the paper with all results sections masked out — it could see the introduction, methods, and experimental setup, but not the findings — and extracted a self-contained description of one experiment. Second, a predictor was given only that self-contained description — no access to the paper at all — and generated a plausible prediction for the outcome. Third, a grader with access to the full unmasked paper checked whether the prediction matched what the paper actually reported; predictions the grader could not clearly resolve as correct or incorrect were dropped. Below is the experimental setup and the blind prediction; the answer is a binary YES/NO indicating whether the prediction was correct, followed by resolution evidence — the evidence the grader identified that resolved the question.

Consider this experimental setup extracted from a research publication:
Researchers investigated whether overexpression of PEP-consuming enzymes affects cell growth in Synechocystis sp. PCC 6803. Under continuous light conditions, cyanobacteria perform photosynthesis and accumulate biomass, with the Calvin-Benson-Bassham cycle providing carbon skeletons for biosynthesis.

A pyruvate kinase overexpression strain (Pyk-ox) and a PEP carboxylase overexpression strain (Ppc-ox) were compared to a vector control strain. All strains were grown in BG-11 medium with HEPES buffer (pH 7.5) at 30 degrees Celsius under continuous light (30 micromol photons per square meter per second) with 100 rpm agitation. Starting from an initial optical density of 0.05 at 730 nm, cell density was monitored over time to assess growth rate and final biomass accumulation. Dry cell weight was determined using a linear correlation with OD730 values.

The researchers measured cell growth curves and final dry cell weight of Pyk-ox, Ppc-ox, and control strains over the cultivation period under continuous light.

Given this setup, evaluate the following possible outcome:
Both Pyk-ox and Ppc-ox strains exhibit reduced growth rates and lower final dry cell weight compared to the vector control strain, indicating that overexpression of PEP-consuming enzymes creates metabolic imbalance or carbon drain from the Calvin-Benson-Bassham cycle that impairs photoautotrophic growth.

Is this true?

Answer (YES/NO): NO